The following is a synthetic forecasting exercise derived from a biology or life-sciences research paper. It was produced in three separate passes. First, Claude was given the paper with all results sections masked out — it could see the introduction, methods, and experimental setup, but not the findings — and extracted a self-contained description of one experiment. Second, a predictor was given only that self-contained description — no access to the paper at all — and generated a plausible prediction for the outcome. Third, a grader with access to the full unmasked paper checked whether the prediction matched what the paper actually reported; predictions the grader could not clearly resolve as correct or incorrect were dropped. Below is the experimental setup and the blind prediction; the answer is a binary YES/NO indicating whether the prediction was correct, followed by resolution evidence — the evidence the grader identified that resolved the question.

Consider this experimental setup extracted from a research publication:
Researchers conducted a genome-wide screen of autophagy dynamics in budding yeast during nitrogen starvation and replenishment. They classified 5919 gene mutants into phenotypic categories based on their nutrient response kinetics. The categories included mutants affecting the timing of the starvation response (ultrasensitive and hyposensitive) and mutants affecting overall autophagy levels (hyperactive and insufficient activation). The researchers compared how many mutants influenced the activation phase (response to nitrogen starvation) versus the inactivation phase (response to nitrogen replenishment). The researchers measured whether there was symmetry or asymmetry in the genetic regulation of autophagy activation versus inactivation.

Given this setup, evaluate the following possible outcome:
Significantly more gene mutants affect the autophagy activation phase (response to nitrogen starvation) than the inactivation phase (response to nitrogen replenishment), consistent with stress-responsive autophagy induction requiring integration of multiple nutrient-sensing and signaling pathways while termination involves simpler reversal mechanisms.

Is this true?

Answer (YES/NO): YES